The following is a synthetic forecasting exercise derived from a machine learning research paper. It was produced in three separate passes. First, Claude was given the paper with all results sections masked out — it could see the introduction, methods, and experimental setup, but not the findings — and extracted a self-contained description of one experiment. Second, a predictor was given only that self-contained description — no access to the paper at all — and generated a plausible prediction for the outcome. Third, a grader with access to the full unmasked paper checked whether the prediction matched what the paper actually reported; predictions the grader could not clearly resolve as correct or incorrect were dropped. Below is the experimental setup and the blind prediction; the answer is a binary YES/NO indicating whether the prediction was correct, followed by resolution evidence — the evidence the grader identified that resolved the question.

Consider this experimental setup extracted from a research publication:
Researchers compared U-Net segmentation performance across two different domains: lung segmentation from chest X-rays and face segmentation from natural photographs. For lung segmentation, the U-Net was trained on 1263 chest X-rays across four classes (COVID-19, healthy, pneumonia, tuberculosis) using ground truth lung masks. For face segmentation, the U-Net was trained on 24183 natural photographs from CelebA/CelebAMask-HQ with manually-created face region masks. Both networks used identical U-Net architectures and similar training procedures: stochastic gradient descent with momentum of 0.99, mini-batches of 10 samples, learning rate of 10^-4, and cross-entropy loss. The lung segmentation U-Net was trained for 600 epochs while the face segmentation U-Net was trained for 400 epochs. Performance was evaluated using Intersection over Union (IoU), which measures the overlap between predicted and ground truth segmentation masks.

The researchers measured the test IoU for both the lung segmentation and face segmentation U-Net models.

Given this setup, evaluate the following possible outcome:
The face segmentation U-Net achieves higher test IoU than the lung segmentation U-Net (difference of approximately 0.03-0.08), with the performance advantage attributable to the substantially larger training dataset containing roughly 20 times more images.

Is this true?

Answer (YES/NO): NO